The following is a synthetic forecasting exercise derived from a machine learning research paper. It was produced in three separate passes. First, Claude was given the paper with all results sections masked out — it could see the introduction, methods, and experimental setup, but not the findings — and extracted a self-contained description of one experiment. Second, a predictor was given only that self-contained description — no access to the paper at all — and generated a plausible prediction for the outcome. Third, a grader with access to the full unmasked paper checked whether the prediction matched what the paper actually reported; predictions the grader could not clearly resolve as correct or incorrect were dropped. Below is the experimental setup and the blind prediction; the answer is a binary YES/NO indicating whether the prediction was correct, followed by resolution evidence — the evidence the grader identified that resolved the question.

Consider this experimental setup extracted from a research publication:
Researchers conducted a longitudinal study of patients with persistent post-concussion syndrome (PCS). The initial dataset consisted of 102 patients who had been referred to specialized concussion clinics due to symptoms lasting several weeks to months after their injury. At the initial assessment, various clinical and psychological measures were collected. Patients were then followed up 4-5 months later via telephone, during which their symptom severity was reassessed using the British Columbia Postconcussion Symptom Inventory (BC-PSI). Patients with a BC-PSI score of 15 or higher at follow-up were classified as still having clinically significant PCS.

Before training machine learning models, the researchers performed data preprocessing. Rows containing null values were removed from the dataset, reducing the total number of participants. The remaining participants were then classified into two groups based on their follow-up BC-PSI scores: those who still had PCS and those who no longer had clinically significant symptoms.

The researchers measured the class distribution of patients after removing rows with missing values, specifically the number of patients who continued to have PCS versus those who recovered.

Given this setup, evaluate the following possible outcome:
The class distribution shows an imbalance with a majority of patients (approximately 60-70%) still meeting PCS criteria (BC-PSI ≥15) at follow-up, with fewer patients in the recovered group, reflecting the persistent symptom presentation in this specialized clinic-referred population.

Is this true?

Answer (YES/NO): YES